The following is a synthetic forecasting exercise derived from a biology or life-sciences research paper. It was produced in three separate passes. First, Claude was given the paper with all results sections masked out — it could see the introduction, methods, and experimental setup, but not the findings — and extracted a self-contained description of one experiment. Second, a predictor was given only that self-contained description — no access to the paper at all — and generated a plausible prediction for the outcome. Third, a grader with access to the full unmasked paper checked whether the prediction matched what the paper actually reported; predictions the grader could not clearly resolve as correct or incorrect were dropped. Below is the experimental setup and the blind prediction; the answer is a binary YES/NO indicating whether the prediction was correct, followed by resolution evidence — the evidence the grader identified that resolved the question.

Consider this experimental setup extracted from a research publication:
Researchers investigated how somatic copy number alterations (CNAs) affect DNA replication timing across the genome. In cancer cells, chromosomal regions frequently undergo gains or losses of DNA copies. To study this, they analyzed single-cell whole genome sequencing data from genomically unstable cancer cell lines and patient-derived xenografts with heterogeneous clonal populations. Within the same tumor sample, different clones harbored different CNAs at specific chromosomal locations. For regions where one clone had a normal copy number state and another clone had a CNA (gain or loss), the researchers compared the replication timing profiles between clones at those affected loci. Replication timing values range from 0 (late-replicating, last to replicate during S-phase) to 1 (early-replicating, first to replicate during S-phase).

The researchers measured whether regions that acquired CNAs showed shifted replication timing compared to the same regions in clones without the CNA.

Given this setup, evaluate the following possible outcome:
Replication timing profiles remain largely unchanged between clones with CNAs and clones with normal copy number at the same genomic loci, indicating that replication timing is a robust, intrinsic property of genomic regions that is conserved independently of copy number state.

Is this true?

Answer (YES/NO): NO